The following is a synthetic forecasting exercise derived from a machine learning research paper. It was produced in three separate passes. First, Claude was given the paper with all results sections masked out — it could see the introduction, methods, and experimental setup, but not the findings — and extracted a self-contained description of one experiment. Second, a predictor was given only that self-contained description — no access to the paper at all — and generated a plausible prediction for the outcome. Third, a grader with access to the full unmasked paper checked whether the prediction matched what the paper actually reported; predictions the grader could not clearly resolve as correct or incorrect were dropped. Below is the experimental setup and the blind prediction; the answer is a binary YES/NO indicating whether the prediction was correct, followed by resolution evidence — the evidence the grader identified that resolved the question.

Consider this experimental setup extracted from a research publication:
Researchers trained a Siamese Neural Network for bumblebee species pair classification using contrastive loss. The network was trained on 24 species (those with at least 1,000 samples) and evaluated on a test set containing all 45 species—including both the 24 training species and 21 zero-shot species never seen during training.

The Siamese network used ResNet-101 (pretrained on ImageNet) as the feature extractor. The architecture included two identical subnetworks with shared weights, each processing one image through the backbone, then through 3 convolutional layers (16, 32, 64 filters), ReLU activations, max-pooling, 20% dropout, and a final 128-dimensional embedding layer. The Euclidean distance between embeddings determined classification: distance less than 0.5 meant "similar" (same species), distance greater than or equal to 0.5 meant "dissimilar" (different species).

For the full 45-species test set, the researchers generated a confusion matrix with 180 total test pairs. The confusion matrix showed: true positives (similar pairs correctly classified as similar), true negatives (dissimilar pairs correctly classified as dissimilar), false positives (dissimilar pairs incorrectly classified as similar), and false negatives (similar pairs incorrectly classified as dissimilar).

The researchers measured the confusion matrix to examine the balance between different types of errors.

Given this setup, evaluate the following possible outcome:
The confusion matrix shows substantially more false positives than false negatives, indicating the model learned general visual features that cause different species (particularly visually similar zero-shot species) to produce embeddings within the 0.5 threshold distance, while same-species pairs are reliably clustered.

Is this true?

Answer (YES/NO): YES